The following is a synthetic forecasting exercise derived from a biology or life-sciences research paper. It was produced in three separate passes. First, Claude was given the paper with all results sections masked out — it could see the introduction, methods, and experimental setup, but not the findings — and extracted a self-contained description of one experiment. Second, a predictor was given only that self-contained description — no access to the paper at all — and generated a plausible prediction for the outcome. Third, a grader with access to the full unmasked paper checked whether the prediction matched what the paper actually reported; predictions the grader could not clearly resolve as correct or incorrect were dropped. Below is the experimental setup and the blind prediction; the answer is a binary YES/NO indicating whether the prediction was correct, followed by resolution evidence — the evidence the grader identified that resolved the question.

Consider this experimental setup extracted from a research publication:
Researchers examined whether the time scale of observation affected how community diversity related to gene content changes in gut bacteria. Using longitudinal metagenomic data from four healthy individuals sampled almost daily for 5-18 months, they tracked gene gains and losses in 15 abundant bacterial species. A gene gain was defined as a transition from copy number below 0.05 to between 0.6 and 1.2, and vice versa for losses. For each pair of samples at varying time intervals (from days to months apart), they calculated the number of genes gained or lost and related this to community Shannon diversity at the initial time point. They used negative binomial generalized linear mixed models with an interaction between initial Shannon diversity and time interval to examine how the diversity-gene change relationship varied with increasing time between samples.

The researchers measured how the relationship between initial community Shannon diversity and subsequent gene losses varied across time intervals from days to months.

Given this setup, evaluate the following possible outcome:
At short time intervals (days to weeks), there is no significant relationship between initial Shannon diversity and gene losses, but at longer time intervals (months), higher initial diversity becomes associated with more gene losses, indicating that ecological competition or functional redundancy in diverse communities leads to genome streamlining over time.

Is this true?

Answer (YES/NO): YES